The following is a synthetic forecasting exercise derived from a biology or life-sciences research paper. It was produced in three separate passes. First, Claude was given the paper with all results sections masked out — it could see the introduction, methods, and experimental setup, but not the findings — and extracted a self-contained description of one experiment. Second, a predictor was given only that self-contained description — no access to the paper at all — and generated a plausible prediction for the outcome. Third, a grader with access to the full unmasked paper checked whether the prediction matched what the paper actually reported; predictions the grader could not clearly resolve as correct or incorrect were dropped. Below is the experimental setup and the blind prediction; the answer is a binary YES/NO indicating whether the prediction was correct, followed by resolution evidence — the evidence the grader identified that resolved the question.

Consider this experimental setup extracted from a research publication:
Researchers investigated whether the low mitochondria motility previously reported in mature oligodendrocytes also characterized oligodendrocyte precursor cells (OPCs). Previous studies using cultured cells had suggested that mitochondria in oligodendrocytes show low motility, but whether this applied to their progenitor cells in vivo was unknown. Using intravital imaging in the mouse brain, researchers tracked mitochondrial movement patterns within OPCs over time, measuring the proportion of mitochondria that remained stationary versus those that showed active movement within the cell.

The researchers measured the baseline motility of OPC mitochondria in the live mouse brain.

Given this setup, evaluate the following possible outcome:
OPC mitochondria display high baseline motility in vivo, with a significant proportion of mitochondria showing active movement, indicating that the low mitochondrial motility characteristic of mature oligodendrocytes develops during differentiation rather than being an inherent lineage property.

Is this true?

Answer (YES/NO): YES